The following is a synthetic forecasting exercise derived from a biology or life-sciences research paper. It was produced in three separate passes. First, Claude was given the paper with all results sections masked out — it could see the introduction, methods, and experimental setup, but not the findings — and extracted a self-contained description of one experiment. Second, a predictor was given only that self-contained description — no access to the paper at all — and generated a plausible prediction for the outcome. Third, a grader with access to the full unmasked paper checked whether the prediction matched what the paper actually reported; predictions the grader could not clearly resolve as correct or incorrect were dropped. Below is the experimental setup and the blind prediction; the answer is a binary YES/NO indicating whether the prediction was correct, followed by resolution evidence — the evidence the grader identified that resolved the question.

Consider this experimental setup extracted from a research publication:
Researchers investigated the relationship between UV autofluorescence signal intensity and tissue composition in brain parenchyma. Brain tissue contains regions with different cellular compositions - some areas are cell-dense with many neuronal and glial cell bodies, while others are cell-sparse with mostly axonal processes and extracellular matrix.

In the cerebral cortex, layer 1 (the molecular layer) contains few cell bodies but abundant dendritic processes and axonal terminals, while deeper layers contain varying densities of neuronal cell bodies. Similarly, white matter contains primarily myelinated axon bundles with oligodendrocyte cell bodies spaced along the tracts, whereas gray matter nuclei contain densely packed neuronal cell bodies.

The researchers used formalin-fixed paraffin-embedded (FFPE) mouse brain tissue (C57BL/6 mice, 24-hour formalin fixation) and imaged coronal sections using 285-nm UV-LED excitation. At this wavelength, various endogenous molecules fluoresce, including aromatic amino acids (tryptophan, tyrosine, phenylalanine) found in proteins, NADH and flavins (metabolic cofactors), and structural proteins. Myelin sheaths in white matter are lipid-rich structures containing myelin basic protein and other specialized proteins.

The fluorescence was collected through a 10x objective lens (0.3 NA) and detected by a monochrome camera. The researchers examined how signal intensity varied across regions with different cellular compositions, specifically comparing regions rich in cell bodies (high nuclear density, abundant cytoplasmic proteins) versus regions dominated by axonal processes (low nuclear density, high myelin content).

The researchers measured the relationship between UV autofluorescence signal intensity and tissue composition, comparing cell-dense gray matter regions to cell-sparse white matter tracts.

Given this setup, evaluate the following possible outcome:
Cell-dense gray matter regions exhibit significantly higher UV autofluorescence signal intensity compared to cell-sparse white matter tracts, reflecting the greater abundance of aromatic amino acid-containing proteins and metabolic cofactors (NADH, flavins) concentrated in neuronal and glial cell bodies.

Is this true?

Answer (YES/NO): NO